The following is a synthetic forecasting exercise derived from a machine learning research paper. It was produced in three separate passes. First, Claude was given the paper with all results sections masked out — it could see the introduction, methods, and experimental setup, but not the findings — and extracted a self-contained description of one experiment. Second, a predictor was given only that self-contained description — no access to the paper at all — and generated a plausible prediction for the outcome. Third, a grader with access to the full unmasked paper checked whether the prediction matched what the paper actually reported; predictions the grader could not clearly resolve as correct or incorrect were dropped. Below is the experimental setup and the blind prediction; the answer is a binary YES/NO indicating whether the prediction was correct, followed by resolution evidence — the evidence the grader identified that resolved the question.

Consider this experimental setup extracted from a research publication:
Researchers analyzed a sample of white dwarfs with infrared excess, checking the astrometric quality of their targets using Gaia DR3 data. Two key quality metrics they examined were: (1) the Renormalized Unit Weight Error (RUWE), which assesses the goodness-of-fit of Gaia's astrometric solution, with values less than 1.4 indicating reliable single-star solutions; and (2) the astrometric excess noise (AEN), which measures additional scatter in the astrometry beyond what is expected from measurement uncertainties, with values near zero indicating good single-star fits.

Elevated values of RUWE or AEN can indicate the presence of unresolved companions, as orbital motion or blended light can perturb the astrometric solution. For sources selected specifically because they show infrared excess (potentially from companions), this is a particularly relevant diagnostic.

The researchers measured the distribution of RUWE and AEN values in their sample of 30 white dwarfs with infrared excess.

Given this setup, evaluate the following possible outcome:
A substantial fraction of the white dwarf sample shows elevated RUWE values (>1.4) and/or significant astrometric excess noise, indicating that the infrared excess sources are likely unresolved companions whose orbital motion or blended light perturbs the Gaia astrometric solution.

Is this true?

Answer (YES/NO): NO